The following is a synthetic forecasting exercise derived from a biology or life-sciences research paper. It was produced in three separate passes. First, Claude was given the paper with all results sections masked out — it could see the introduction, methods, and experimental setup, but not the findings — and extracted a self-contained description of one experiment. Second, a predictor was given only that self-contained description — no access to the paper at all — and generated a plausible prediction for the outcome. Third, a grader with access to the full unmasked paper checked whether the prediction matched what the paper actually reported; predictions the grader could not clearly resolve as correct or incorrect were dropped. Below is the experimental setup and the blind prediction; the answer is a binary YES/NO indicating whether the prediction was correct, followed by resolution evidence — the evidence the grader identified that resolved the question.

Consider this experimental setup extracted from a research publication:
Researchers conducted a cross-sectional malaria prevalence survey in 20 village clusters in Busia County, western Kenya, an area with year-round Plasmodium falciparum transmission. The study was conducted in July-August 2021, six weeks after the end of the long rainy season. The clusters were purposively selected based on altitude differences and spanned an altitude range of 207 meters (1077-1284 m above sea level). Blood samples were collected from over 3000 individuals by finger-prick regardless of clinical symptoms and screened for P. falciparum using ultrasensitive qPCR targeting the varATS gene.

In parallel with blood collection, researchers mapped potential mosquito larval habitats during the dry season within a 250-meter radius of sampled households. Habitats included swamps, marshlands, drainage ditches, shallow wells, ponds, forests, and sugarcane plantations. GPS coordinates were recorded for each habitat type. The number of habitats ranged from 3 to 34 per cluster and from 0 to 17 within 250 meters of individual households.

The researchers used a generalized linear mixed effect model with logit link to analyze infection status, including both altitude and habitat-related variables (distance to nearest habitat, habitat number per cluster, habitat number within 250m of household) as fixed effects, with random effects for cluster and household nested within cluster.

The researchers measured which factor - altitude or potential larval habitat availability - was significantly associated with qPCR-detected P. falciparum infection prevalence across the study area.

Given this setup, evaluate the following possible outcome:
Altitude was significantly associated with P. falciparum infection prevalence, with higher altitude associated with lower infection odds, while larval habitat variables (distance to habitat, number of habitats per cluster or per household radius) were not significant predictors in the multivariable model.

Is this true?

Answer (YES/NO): YES